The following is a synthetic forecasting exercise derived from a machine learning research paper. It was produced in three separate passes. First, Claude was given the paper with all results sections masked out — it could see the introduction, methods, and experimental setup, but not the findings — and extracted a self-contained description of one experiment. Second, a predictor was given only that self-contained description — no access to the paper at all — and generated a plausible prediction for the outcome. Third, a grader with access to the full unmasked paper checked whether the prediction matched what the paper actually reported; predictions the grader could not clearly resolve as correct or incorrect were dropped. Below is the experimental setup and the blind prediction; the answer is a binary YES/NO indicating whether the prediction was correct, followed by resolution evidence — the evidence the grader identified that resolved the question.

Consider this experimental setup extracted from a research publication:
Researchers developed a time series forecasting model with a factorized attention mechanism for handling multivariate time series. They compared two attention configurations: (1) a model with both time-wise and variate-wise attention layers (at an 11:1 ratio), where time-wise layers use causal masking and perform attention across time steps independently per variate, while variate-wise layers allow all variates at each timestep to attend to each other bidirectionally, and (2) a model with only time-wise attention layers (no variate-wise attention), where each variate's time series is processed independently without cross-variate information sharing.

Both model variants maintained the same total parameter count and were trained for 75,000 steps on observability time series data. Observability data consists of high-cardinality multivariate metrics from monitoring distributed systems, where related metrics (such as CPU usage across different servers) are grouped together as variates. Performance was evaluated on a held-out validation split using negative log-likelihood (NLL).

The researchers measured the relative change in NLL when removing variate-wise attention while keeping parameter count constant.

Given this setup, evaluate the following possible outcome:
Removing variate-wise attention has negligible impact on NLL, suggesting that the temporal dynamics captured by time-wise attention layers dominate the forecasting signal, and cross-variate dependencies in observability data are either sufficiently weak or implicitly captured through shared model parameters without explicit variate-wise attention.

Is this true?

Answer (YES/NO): NO